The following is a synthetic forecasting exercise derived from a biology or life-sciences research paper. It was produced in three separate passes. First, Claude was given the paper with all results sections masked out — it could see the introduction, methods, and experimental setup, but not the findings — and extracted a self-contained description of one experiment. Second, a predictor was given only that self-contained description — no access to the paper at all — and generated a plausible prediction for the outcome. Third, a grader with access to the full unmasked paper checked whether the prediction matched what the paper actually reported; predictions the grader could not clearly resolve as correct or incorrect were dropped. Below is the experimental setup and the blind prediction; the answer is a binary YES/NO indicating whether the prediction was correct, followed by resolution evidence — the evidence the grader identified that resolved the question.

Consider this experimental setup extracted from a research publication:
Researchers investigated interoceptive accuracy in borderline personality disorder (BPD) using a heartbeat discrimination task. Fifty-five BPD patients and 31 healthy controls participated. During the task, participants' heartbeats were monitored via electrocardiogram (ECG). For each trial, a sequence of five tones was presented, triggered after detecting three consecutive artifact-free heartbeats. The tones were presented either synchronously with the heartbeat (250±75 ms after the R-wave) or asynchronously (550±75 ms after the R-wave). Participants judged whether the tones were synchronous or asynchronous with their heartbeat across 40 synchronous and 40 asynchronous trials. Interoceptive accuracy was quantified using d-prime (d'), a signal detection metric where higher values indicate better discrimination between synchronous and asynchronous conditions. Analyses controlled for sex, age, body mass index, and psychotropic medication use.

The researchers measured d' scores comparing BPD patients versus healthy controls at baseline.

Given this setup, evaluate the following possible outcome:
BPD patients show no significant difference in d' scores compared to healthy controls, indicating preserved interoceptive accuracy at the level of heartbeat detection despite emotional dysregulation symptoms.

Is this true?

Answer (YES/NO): YES